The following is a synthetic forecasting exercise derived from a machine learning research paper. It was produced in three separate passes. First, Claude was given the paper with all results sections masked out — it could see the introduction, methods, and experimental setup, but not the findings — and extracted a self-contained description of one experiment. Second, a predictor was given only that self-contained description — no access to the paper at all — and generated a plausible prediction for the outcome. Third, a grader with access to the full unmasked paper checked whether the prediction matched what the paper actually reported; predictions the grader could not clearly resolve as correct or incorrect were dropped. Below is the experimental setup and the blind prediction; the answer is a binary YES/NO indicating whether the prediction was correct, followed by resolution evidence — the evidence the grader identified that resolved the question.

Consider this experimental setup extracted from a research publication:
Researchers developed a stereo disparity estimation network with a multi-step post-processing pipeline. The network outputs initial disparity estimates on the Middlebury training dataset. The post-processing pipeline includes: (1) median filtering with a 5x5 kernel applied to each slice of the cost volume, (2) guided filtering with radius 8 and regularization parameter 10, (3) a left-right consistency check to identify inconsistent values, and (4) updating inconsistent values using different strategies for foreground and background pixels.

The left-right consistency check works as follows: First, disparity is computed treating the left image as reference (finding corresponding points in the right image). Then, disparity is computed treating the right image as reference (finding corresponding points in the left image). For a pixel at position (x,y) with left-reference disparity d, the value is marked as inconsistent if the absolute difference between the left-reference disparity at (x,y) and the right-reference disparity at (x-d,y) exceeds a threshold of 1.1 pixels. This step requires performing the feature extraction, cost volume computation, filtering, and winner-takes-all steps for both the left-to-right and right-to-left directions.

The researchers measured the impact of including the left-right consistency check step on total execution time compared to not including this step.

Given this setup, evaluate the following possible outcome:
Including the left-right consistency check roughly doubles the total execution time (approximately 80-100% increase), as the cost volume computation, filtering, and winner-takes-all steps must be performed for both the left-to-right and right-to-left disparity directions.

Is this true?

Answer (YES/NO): YES